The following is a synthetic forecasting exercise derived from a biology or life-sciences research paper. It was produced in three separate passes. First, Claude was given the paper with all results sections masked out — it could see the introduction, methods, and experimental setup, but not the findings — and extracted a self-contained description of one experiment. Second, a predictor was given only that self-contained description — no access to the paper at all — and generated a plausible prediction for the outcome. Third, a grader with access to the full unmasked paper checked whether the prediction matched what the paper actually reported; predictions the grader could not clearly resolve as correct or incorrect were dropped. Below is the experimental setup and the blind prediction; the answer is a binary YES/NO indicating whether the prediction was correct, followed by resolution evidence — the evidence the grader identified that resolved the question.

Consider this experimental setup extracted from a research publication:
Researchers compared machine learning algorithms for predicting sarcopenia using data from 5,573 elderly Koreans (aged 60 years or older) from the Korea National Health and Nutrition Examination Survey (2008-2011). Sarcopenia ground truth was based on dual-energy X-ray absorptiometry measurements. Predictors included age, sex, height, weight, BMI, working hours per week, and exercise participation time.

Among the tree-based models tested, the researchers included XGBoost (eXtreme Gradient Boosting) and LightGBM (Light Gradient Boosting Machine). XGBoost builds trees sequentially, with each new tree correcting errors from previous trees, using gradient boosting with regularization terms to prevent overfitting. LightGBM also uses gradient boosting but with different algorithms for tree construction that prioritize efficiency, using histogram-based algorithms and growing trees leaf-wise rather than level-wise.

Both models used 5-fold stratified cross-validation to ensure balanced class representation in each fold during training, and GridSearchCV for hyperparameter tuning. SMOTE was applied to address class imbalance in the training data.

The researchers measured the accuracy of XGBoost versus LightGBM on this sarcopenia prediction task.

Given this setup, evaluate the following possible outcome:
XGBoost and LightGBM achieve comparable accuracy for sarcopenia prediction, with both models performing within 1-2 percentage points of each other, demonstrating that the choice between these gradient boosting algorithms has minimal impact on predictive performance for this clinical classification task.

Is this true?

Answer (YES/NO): YES